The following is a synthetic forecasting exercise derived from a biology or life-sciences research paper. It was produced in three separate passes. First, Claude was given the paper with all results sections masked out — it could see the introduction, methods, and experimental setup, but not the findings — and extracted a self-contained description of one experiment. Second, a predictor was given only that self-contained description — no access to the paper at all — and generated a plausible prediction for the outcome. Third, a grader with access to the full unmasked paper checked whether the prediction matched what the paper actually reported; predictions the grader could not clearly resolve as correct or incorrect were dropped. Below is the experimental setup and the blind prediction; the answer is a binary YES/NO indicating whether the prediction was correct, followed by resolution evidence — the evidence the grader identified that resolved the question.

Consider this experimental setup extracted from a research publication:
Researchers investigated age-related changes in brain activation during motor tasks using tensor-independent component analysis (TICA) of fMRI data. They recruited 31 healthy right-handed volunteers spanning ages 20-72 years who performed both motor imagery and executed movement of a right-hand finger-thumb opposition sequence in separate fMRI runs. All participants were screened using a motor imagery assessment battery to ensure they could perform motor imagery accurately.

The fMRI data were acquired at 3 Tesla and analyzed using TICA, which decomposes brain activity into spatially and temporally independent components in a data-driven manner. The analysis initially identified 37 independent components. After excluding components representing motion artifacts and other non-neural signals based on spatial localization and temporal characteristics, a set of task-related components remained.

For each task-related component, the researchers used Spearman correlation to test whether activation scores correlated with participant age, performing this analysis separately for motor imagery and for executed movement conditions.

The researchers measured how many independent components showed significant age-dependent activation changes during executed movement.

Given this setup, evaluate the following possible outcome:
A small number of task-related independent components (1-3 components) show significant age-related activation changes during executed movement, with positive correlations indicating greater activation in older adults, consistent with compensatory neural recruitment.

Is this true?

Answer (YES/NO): YES